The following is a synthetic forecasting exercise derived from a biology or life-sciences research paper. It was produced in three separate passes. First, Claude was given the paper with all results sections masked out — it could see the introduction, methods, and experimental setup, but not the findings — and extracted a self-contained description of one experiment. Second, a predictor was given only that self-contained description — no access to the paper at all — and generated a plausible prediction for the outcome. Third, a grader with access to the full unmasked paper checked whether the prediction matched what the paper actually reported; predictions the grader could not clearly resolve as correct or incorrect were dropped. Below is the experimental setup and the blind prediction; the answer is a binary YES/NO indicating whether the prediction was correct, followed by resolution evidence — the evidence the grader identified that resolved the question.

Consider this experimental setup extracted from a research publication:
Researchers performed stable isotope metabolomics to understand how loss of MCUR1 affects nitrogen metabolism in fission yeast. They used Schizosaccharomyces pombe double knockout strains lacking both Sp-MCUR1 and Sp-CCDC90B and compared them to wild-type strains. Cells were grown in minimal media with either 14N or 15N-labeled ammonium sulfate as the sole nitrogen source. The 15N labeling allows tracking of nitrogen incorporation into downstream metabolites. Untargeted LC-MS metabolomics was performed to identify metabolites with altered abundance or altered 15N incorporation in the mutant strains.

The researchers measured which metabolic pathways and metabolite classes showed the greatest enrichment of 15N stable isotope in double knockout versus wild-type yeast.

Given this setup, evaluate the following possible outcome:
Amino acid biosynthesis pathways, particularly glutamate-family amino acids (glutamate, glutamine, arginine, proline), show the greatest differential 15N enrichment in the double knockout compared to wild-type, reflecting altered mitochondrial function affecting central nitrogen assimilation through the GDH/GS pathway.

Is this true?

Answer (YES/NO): YES